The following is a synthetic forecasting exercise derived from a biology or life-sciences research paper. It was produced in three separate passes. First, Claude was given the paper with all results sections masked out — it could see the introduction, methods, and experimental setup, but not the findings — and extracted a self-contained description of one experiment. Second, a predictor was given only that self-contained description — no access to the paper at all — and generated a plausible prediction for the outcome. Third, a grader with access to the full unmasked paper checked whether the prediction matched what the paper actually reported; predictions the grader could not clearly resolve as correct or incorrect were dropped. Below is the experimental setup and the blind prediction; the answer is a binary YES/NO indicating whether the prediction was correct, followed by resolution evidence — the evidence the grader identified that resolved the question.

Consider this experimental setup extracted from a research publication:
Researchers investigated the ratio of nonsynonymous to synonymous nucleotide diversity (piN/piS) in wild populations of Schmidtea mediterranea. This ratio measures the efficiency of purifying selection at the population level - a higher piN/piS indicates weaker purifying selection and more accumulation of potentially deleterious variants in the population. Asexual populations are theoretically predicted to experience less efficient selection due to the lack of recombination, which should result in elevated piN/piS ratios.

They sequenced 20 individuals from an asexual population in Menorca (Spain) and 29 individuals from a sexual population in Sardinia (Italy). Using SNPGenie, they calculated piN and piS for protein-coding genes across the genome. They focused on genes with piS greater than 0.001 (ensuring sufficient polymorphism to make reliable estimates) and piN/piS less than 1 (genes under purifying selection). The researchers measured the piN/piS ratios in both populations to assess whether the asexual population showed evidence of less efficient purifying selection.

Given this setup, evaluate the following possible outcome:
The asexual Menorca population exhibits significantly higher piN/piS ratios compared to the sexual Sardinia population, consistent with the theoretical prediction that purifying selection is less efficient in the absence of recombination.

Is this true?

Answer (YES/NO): YES